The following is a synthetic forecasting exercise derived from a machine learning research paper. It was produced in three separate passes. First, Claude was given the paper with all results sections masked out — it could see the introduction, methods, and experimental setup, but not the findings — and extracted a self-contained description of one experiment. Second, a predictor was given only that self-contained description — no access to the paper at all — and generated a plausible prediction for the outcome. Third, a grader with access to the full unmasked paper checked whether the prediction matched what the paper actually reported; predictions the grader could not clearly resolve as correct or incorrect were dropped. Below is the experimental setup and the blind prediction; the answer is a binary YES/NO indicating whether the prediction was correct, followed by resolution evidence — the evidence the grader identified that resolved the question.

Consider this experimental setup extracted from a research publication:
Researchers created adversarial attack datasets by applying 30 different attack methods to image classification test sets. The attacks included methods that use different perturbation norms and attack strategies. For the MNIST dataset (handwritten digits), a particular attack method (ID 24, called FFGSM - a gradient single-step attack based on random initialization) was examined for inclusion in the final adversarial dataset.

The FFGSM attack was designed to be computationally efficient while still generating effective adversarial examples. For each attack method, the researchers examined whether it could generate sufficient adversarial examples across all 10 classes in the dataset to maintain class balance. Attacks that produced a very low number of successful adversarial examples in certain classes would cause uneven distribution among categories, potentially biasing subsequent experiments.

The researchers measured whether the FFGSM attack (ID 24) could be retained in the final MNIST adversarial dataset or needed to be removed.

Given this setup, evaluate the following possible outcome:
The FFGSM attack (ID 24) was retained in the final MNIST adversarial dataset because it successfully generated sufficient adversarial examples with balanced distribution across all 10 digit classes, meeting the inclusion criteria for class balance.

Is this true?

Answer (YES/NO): NO